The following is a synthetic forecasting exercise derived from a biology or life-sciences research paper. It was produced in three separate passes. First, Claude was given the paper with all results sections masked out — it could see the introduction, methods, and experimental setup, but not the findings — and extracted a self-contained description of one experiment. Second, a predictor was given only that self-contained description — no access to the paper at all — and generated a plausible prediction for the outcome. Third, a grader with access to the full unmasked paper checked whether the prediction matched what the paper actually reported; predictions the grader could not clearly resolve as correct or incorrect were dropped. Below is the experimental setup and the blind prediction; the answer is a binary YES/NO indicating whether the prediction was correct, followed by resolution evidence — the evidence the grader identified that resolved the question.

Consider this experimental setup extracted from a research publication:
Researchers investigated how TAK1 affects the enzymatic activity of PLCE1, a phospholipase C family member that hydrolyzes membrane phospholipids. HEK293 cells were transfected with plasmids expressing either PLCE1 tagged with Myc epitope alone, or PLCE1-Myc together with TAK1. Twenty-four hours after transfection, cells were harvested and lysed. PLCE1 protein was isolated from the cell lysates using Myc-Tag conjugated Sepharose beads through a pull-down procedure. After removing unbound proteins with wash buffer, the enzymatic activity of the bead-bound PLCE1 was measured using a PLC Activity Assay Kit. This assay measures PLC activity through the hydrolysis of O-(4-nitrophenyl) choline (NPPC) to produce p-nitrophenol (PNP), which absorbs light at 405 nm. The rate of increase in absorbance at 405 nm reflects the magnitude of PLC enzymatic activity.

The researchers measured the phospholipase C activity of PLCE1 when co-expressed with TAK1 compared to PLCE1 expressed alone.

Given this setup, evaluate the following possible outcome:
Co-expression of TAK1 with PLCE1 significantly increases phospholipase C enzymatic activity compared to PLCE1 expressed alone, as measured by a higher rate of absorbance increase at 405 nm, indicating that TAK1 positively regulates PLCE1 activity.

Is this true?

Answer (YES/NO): NO